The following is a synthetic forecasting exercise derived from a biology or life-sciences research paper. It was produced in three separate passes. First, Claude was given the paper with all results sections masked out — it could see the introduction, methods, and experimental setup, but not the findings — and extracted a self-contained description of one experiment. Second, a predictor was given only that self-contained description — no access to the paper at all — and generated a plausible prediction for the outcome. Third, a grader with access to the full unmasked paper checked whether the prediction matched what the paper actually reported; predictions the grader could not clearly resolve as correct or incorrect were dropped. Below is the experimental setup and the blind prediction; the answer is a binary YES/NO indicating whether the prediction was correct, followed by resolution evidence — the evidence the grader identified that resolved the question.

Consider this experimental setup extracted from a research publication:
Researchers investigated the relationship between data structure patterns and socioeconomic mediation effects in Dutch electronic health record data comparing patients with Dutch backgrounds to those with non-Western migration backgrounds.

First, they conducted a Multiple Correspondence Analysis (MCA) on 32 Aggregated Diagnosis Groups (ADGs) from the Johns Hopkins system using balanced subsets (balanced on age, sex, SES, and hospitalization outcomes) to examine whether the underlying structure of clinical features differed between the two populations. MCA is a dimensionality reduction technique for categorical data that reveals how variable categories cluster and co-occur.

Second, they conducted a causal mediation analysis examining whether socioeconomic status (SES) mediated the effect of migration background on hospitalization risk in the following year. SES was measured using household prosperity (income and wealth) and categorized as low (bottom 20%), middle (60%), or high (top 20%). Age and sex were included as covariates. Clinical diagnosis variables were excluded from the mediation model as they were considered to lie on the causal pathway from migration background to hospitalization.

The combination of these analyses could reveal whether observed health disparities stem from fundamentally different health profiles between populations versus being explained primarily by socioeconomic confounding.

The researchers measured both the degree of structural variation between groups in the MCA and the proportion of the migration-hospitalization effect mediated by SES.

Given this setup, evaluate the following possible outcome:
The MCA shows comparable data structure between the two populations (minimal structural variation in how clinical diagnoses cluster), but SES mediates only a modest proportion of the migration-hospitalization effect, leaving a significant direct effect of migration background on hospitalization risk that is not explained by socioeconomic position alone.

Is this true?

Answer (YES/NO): NO